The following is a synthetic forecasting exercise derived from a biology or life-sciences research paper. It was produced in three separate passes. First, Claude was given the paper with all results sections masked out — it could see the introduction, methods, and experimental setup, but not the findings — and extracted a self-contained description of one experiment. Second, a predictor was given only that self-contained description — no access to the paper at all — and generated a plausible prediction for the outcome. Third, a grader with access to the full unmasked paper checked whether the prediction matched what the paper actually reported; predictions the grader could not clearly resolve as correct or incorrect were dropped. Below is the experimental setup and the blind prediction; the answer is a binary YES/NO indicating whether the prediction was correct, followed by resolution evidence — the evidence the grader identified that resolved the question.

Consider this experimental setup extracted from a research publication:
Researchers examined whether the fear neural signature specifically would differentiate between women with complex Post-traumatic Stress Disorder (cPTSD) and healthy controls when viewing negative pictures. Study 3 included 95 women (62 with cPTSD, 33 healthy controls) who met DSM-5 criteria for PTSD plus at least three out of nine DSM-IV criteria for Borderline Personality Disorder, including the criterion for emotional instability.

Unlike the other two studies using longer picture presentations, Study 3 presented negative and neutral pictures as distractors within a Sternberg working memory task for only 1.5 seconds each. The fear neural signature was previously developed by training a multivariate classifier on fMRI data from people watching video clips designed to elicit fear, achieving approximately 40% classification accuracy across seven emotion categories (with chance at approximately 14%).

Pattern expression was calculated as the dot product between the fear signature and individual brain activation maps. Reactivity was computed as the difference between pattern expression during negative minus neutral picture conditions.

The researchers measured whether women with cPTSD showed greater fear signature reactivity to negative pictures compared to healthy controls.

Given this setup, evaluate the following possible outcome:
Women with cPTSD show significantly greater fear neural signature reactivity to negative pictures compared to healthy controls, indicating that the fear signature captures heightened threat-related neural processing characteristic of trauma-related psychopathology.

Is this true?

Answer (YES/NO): NO